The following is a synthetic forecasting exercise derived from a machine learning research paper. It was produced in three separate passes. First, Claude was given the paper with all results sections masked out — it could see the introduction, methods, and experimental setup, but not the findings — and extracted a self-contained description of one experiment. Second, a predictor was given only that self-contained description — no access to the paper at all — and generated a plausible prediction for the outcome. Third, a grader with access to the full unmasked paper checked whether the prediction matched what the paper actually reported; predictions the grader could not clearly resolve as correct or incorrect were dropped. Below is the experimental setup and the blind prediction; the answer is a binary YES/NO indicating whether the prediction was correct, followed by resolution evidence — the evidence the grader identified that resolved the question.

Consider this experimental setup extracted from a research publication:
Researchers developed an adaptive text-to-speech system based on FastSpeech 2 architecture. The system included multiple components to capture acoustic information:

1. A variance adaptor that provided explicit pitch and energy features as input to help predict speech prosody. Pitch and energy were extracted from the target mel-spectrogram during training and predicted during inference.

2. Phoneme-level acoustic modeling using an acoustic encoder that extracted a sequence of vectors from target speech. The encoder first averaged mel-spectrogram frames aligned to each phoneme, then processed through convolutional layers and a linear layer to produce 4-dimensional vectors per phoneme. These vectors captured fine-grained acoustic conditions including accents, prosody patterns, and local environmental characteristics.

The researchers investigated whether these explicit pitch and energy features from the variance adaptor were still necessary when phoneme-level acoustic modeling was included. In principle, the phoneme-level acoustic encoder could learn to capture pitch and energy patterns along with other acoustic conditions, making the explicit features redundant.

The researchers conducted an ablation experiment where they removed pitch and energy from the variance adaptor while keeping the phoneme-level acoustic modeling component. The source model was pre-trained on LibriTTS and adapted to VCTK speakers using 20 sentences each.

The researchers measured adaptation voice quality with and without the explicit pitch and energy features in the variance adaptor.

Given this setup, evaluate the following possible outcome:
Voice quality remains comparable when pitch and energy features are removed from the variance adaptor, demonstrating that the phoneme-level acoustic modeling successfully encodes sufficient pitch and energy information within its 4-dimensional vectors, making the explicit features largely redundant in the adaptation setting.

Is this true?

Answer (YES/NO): NO